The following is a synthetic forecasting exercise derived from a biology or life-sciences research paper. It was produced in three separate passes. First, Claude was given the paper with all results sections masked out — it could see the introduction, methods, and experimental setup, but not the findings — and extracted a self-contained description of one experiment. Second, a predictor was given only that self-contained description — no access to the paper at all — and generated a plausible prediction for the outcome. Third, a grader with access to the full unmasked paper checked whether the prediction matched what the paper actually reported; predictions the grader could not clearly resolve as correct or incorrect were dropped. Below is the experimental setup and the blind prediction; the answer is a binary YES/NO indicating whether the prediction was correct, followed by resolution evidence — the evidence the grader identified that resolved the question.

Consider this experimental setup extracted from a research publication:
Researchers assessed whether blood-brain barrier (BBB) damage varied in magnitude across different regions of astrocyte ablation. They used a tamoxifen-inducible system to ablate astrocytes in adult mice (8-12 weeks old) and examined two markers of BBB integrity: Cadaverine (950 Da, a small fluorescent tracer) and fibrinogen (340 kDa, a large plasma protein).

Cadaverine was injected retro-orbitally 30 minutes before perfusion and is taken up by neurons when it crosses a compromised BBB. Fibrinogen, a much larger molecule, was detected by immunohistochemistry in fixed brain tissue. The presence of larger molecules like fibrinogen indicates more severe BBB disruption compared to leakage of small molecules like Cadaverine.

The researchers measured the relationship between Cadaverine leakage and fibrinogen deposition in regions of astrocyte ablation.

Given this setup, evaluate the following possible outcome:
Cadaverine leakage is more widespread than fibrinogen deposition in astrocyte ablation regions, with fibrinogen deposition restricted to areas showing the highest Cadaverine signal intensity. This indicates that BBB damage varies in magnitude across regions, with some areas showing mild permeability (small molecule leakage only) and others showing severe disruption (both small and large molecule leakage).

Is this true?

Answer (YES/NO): NO